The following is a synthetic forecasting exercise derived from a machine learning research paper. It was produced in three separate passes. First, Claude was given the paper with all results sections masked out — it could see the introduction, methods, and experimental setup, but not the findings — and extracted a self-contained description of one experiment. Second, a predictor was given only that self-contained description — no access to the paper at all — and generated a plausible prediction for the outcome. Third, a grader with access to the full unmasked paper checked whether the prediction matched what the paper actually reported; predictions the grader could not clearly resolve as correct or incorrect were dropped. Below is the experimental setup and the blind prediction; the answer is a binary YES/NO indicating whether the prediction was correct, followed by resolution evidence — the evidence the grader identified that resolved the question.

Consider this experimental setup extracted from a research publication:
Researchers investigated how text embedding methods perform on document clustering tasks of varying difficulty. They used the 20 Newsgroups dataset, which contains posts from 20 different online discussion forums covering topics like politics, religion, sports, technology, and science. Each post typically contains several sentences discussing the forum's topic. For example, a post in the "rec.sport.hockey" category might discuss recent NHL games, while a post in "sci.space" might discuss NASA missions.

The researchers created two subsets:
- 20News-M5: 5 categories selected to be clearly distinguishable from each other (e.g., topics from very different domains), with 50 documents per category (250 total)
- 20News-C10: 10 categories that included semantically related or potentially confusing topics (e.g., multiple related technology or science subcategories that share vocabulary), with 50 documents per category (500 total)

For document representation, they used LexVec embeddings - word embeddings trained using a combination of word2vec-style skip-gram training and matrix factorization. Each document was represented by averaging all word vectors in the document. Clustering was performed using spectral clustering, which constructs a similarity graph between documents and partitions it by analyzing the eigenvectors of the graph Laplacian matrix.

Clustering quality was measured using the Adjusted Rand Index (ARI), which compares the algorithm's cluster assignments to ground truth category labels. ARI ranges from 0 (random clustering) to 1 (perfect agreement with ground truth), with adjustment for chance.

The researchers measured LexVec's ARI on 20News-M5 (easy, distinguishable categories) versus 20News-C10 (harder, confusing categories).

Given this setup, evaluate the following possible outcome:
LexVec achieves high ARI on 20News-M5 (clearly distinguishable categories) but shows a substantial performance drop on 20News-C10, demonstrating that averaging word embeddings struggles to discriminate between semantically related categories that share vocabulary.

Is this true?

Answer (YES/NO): YES